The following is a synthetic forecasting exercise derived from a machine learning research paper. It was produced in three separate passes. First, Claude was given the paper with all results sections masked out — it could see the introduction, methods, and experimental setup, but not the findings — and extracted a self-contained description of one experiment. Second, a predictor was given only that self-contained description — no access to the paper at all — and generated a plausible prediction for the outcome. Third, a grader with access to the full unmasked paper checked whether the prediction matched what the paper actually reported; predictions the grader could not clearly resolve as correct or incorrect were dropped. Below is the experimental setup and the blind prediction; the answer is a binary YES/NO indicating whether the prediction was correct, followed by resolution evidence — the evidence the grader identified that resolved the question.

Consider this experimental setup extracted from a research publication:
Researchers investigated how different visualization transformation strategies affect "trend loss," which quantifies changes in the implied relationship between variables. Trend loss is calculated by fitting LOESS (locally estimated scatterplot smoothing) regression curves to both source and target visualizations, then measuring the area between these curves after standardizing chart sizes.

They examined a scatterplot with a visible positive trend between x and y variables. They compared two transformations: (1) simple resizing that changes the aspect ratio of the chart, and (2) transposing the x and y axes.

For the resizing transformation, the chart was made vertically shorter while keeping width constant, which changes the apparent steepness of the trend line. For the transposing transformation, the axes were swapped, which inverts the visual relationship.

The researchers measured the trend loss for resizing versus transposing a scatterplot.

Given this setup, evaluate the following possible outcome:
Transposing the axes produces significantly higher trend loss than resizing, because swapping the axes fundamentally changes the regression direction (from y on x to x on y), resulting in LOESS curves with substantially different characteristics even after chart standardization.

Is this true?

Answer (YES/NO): YES